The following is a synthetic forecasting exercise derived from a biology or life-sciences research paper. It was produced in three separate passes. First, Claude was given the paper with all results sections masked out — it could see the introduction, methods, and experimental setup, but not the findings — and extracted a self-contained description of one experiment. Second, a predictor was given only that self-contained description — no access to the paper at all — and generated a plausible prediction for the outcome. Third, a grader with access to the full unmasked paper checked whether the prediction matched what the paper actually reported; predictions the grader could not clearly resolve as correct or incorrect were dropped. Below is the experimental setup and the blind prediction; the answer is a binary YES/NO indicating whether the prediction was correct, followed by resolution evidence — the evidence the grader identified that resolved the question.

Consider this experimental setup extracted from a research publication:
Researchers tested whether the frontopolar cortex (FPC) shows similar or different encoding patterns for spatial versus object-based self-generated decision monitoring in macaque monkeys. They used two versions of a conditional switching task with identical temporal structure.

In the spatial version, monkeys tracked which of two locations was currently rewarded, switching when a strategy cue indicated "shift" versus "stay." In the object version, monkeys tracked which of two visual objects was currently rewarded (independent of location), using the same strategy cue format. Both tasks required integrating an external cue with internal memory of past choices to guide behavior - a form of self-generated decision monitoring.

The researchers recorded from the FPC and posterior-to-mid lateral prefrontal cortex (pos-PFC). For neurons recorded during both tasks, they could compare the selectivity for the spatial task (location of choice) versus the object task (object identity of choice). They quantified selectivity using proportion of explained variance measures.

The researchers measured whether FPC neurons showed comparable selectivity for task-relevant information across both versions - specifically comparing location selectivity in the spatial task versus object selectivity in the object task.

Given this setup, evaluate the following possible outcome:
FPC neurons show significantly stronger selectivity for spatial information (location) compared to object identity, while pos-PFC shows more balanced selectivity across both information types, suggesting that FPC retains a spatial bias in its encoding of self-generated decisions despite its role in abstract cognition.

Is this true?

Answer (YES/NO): YES